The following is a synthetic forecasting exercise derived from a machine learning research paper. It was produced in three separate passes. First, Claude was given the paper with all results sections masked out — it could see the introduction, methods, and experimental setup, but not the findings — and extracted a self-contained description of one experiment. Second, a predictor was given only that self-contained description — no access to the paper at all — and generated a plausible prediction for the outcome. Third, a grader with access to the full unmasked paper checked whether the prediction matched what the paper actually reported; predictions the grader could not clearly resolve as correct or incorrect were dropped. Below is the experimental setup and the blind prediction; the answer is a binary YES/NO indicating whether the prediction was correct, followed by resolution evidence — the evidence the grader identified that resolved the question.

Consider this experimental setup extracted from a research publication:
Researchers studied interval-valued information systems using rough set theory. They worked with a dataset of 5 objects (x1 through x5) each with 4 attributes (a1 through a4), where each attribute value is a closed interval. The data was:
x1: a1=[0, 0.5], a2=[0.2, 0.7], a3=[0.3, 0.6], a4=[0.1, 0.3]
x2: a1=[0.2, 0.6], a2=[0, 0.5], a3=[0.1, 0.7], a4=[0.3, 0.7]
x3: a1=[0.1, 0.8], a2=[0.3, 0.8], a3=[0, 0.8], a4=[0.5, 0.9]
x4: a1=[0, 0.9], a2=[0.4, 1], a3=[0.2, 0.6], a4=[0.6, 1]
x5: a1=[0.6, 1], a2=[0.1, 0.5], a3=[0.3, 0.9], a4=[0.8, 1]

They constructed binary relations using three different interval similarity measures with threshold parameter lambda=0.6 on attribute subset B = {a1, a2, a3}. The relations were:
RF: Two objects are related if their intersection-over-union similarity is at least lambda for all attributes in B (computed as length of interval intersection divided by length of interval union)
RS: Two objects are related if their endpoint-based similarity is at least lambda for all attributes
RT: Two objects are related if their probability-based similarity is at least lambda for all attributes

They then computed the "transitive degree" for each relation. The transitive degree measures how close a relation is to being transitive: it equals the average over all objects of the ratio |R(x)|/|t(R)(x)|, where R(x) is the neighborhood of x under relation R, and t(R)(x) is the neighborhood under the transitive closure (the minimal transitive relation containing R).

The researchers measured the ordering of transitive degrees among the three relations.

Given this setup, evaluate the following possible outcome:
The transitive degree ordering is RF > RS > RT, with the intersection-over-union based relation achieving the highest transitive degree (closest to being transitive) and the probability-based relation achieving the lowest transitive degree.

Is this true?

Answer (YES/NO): NO